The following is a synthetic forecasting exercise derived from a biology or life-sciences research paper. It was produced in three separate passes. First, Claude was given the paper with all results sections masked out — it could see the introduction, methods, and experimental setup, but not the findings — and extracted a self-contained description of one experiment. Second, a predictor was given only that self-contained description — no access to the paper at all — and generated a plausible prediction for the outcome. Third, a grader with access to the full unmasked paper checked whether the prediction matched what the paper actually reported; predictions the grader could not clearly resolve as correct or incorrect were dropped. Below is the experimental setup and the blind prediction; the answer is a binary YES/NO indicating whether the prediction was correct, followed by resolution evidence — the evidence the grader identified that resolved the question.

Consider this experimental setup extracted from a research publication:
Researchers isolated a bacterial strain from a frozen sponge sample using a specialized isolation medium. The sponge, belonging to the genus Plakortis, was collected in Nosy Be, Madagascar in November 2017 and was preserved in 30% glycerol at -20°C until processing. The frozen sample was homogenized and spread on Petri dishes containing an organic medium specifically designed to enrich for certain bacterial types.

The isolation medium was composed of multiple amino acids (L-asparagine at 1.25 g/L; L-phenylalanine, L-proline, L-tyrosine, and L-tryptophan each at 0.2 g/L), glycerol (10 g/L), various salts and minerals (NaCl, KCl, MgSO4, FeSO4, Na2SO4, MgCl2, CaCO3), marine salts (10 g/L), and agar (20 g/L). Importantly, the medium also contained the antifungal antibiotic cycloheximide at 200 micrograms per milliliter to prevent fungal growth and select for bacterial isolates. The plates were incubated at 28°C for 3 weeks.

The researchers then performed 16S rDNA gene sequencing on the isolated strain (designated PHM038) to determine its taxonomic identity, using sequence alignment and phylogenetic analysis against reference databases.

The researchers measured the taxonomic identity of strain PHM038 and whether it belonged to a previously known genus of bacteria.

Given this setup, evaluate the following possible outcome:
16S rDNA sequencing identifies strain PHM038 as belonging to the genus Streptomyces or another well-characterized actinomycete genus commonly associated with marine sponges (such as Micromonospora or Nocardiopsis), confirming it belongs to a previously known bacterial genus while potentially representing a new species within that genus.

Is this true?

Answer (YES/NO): NO